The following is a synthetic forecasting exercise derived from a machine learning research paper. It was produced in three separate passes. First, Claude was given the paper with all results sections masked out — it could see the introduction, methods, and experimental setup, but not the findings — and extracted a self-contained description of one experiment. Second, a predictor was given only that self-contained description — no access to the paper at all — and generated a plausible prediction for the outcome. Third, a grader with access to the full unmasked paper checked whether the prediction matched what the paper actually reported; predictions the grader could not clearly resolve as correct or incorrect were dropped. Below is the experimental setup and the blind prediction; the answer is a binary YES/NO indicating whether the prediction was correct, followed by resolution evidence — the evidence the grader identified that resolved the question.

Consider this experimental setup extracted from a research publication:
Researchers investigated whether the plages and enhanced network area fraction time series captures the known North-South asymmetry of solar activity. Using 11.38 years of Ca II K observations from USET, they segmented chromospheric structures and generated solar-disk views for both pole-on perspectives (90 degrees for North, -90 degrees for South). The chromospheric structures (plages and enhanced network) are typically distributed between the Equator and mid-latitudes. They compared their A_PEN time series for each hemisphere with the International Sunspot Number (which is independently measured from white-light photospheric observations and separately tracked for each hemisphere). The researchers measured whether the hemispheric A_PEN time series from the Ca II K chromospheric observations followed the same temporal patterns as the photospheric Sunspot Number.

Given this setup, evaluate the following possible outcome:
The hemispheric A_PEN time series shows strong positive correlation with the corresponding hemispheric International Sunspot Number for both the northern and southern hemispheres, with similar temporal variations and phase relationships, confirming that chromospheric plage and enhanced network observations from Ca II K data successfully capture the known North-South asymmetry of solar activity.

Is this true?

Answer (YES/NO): YES